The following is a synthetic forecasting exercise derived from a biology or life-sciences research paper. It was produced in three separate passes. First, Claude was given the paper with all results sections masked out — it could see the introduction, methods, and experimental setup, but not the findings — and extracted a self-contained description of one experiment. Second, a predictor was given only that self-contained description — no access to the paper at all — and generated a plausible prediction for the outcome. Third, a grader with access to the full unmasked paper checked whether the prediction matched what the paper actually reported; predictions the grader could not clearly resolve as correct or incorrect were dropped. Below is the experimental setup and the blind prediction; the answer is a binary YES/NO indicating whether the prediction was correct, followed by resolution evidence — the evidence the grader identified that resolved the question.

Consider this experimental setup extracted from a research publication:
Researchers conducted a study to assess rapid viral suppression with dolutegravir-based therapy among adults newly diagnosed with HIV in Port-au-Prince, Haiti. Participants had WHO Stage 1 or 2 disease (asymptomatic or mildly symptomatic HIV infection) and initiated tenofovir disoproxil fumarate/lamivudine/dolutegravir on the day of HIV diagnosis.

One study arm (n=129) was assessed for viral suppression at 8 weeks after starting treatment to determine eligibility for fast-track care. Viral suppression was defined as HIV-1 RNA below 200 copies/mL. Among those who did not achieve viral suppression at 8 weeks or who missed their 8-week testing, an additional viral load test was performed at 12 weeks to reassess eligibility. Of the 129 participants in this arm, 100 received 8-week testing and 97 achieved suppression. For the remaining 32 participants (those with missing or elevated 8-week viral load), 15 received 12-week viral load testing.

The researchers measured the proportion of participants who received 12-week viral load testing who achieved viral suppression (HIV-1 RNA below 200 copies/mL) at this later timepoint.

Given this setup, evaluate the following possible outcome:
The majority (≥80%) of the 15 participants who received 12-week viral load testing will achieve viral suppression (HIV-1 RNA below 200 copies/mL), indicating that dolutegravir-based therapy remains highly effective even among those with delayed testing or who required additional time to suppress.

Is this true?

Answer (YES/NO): NO